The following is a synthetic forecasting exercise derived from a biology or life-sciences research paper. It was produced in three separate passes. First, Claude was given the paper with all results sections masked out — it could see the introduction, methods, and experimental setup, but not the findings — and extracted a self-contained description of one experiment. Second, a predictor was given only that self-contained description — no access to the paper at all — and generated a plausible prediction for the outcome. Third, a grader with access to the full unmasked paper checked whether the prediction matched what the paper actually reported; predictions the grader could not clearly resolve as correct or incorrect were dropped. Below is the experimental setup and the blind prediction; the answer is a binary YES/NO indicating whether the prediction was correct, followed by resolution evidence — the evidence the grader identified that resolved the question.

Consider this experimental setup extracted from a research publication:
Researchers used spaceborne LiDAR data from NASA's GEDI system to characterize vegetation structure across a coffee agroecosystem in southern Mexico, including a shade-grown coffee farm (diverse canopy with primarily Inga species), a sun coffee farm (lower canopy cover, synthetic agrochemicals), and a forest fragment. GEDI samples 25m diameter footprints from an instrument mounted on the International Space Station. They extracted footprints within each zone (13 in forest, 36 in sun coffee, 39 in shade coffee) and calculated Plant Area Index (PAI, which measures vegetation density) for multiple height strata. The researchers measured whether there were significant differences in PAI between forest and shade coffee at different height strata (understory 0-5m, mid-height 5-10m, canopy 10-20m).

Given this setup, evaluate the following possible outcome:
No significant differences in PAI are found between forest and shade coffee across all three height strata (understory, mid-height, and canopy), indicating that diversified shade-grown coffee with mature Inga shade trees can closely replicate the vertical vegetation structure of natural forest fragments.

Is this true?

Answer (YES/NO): YES